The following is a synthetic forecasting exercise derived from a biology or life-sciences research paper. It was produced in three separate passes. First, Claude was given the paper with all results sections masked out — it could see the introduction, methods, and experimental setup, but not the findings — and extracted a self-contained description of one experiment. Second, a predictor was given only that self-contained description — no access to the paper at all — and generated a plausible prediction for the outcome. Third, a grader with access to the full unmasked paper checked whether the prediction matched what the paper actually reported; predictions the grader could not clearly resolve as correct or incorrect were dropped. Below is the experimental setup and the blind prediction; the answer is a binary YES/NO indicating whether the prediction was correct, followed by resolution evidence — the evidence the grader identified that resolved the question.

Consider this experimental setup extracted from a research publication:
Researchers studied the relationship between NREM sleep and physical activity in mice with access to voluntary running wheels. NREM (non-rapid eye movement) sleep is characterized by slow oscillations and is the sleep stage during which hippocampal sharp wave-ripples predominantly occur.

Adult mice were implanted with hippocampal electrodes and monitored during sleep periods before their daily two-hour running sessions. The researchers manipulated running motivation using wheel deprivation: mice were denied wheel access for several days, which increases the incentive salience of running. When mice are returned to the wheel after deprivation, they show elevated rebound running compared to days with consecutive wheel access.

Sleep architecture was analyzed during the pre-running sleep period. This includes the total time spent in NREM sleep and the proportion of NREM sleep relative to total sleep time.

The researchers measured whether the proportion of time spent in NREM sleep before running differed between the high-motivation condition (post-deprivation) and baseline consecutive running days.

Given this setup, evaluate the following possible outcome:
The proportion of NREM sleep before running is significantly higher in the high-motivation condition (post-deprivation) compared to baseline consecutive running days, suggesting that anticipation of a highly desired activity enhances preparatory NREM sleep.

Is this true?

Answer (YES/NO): NO